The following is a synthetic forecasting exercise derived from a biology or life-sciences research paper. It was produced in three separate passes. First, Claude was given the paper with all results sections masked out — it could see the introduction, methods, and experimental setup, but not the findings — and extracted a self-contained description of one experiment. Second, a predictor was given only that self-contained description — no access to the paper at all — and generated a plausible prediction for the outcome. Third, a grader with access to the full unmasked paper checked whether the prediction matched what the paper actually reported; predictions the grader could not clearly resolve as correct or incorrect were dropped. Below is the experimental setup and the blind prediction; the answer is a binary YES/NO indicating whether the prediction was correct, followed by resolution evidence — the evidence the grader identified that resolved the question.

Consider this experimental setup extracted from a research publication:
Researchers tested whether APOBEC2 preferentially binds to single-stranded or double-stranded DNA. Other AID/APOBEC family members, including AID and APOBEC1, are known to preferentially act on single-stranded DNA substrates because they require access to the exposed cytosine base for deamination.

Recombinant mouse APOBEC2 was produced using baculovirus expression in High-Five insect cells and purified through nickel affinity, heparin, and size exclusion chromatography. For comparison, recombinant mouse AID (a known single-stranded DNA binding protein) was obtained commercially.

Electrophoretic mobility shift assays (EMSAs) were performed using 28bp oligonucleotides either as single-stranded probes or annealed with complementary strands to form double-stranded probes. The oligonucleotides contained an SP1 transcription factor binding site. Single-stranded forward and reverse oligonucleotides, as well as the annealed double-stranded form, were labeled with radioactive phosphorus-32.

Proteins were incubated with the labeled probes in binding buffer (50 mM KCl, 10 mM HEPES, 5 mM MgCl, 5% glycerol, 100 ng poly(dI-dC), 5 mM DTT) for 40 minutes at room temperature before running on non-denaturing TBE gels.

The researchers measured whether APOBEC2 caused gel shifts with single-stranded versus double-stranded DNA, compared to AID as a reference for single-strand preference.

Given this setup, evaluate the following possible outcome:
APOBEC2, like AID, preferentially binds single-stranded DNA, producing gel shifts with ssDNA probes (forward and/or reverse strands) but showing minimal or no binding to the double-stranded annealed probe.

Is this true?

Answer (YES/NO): NO